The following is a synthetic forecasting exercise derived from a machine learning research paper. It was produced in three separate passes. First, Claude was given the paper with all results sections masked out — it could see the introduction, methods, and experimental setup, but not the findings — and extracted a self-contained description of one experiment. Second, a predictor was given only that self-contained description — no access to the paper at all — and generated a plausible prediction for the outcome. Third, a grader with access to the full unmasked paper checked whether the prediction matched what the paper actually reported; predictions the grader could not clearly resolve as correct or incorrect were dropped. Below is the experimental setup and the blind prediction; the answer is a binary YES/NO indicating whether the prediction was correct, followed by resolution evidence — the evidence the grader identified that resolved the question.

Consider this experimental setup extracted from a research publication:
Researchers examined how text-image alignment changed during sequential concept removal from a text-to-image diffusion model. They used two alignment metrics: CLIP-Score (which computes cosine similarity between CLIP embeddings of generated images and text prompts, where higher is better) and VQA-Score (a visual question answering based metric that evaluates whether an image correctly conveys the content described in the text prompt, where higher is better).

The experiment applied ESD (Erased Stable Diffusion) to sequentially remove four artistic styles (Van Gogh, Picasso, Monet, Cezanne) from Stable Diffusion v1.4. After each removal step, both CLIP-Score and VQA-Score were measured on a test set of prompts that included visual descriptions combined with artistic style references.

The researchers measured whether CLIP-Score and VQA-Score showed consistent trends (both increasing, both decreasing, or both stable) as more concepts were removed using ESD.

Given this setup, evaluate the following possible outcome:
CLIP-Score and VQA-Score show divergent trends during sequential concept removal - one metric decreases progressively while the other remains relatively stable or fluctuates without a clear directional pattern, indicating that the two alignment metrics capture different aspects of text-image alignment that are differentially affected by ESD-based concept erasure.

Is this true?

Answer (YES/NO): NO